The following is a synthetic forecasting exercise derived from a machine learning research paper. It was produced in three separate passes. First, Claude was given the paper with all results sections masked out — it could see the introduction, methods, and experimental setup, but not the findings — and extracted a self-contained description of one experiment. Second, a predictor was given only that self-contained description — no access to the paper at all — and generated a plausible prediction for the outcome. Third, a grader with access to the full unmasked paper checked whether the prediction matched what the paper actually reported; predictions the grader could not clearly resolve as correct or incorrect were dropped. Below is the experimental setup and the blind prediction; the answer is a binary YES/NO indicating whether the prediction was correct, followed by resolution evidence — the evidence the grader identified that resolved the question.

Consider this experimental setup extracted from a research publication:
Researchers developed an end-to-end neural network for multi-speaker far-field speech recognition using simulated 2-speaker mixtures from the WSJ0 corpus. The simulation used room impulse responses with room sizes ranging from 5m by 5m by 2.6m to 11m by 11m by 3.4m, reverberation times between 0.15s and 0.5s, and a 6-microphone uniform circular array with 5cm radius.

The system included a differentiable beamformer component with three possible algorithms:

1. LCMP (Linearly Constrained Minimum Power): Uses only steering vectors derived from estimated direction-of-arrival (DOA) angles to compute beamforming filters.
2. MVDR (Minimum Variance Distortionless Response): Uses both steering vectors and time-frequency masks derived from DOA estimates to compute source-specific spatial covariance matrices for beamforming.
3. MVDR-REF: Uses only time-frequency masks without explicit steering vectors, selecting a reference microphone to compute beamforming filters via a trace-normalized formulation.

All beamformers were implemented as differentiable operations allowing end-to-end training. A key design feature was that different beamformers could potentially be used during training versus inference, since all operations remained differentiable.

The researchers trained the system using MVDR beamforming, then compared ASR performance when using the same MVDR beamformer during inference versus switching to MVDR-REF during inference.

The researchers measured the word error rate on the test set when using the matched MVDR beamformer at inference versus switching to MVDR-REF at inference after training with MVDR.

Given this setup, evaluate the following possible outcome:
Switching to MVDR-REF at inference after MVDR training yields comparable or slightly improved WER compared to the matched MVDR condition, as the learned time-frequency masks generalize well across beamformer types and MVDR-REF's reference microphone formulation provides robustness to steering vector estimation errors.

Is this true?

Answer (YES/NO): YES